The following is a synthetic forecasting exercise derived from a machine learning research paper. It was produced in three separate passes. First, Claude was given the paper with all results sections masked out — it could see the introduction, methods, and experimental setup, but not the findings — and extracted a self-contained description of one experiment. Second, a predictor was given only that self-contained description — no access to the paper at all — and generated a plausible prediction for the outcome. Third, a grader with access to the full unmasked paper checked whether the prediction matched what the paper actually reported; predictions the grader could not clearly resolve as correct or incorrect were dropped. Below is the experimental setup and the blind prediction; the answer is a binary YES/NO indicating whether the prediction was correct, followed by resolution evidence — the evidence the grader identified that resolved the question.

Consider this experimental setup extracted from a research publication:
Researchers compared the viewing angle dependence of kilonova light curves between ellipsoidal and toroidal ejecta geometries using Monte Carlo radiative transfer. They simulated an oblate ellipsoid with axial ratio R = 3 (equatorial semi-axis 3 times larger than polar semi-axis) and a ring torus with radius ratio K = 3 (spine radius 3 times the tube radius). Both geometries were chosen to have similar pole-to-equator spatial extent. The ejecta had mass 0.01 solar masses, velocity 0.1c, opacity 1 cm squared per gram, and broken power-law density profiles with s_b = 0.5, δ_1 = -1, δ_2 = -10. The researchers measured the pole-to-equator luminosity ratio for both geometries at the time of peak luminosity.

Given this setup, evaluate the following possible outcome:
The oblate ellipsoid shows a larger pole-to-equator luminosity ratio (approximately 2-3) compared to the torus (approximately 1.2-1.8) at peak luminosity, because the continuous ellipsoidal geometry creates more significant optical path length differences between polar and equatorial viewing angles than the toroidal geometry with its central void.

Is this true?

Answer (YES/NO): NO